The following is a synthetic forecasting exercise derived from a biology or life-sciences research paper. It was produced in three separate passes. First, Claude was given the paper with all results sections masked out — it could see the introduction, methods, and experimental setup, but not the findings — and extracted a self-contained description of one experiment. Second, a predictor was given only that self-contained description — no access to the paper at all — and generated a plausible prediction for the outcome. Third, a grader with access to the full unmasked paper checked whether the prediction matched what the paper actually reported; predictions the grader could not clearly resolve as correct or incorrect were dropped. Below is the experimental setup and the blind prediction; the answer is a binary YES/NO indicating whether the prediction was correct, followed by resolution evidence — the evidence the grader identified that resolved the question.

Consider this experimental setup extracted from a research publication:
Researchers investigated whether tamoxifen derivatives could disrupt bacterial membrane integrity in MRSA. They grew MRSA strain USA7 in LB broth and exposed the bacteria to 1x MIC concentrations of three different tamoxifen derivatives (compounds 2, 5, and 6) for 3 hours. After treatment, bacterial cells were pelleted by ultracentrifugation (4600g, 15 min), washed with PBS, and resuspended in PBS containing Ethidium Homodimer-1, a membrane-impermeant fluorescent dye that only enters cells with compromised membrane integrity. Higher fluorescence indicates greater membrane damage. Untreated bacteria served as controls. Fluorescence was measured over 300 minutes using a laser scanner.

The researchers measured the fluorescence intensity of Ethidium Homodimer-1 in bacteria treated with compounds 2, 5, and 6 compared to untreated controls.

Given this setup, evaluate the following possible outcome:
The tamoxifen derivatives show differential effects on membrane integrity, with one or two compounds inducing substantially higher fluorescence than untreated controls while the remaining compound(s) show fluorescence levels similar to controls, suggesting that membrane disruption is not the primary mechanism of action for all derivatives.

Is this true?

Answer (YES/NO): NO